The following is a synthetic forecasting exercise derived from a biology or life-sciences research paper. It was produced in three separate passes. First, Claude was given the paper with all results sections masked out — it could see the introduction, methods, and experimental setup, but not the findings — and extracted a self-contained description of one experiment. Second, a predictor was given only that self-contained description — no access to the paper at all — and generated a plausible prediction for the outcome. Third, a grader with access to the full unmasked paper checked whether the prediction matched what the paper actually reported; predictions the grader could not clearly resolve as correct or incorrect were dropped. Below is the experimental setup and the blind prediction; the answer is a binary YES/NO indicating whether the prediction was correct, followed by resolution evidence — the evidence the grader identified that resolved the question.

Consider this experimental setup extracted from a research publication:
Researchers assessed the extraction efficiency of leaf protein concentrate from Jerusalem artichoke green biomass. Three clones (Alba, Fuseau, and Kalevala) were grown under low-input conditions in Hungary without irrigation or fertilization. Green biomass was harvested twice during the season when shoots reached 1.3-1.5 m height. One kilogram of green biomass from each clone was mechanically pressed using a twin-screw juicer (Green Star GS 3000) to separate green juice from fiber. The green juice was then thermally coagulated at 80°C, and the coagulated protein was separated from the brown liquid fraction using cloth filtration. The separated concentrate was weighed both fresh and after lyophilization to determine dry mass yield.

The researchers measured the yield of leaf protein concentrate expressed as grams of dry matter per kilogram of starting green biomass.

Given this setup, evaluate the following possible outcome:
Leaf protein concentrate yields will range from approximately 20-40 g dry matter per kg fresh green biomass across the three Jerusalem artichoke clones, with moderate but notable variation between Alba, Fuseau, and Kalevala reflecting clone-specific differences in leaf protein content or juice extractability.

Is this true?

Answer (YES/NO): NO